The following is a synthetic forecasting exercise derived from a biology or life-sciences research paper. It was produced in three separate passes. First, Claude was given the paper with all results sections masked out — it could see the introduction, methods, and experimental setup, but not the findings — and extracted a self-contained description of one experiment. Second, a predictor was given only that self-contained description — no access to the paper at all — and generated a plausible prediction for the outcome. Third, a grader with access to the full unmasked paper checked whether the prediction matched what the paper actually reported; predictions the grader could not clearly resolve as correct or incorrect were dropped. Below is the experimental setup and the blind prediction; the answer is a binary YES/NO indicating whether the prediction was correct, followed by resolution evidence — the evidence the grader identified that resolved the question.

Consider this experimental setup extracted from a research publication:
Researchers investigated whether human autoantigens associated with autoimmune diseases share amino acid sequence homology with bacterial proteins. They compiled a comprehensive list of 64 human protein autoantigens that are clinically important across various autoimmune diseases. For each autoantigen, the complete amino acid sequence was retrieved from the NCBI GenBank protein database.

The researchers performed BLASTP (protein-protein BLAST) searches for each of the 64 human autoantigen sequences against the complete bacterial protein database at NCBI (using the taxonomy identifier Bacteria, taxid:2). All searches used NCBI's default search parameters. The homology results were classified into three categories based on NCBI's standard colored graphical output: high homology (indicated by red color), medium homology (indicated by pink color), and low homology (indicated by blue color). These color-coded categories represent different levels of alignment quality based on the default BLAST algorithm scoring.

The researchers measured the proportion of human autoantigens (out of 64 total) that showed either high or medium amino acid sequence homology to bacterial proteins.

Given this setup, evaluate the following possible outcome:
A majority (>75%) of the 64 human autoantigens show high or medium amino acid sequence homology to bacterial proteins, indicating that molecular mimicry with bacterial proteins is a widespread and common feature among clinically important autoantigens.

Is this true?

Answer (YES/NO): NO